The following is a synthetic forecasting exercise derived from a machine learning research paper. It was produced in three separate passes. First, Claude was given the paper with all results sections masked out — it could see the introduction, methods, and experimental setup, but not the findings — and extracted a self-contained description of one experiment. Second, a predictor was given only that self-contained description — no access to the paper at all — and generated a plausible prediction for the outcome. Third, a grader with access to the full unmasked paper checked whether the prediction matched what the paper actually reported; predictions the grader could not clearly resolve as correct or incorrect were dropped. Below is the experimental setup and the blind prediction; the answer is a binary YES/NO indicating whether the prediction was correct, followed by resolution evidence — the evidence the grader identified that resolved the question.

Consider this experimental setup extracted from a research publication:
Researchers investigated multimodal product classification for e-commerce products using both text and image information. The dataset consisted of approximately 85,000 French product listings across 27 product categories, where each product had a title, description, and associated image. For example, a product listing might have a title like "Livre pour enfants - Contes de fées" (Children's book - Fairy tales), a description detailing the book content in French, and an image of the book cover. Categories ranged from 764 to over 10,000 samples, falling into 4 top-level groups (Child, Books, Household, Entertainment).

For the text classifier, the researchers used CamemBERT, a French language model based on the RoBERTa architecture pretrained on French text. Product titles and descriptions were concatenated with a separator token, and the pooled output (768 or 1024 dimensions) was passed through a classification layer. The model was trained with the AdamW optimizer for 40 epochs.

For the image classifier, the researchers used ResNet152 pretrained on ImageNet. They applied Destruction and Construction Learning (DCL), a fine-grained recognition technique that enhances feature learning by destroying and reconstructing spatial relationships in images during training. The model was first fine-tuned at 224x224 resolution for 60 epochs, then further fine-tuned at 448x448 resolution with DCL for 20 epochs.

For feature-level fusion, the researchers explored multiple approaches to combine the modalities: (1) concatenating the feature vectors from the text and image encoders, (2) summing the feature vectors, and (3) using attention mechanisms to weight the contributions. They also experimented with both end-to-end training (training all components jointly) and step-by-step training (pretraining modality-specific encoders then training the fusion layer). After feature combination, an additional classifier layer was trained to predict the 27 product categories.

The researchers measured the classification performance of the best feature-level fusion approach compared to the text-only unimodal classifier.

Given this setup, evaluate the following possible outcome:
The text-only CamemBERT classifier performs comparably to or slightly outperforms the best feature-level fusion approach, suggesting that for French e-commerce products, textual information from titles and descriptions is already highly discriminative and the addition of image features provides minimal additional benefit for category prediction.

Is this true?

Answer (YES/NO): YES